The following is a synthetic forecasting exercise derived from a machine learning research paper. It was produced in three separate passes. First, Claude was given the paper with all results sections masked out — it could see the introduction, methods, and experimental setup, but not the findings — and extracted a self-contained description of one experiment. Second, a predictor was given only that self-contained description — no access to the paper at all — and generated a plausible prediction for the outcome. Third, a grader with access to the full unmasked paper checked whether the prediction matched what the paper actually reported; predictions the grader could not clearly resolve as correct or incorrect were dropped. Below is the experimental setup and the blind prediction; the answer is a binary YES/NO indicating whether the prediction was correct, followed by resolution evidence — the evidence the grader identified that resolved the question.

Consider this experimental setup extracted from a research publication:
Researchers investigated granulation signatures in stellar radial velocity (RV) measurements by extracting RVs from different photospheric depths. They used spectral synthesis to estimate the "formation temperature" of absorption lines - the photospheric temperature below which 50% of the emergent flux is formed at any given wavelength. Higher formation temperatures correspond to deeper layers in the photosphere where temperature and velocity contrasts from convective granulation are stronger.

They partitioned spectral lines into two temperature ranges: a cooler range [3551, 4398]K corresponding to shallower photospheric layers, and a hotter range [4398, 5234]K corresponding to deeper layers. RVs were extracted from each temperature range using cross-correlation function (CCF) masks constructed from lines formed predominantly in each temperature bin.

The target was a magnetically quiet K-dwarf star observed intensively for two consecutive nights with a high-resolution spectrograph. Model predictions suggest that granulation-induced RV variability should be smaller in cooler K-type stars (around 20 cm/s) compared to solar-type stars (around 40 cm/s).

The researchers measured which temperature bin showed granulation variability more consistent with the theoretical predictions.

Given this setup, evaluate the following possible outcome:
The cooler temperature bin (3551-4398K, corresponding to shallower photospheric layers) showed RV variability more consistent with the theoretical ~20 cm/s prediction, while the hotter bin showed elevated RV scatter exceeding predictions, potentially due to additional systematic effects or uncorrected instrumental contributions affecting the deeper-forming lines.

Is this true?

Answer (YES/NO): NO